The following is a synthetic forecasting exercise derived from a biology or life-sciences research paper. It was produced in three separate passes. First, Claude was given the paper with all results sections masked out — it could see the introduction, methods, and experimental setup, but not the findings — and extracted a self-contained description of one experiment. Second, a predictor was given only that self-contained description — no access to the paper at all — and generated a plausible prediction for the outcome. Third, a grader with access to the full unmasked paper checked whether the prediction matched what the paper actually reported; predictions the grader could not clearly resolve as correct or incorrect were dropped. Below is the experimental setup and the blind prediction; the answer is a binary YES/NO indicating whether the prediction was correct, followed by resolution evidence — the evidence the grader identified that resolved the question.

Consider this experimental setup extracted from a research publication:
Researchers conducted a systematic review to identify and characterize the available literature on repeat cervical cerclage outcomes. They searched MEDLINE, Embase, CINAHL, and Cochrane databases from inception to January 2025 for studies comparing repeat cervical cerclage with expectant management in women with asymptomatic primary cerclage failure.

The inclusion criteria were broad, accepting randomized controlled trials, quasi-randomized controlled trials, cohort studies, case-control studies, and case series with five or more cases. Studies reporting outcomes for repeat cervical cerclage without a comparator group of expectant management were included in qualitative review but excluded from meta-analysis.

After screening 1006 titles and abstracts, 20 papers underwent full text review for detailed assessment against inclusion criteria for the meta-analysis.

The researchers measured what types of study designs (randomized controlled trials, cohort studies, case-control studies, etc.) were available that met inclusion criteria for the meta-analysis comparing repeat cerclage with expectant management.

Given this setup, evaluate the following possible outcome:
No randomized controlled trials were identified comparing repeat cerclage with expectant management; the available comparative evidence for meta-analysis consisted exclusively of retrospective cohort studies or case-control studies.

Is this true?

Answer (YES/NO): YES